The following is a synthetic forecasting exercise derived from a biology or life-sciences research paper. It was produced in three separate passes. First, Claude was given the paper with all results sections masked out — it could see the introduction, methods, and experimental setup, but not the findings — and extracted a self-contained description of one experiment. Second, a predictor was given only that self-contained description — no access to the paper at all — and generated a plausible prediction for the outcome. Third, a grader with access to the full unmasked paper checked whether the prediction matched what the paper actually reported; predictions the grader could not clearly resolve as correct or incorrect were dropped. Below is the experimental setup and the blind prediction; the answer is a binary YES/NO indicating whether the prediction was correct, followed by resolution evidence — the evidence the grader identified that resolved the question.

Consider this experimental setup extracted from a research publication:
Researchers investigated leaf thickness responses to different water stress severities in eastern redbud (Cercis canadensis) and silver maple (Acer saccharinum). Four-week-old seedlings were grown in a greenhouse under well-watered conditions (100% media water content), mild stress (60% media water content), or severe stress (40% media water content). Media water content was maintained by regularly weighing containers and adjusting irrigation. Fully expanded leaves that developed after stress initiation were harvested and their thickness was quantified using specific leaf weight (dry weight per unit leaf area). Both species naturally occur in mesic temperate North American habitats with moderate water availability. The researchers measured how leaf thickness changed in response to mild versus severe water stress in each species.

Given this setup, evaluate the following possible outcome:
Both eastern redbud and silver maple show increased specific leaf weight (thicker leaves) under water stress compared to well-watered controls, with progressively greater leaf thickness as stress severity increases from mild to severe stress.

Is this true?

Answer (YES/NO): NO